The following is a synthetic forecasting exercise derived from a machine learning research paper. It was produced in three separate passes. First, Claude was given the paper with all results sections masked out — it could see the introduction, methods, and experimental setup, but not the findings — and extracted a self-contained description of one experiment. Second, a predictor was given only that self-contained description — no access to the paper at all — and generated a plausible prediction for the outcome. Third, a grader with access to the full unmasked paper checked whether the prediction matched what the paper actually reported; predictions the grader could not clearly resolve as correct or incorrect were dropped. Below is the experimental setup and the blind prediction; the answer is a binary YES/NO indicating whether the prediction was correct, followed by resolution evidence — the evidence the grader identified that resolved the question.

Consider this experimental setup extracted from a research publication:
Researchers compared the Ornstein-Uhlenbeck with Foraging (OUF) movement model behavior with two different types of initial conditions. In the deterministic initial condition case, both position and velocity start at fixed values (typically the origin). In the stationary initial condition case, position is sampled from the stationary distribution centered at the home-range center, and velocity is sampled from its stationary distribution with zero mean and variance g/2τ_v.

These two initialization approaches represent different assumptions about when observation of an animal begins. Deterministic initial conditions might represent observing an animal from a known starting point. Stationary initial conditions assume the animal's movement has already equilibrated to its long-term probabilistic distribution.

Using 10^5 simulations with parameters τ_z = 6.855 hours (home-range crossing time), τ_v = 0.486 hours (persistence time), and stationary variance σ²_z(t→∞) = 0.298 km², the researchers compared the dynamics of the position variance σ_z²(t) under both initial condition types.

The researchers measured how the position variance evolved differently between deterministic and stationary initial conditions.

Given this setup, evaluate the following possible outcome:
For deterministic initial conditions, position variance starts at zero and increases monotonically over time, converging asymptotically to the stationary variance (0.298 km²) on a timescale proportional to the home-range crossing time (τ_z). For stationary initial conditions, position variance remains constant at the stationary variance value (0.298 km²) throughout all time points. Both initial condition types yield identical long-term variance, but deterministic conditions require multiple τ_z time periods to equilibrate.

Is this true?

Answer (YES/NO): NO